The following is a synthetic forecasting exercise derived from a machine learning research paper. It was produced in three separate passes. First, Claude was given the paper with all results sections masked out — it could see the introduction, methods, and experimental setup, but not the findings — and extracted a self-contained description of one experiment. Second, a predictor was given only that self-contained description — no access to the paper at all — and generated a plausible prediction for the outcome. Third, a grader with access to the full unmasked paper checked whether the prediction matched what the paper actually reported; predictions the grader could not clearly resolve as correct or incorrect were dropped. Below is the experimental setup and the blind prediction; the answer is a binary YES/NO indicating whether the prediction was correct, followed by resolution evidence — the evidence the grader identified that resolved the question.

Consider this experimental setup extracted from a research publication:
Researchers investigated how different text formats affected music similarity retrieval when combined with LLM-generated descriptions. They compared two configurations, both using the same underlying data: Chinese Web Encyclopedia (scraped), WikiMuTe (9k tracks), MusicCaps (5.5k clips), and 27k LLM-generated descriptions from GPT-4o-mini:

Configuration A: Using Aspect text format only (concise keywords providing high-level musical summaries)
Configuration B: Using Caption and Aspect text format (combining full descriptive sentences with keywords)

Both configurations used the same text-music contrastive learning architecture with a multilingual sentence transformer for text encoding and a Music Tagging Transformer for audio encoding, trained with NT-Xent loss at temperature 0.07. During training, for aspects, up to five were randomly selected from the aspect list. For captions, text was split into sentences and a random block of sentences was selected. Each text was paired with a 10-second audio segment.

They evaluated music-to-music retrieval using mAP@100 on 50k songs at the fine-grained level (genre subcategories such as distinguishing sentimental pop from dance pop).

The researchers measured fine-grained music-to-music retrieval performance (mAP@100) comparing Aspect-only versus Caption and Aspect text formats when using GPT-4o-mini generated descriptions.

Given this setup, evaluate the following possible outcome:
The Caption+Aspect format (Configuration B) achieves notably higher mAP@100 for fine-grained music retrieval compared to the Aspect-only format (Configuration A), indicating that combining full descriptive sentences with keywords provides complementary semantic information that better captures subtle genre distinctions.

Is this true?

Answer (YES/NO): YES